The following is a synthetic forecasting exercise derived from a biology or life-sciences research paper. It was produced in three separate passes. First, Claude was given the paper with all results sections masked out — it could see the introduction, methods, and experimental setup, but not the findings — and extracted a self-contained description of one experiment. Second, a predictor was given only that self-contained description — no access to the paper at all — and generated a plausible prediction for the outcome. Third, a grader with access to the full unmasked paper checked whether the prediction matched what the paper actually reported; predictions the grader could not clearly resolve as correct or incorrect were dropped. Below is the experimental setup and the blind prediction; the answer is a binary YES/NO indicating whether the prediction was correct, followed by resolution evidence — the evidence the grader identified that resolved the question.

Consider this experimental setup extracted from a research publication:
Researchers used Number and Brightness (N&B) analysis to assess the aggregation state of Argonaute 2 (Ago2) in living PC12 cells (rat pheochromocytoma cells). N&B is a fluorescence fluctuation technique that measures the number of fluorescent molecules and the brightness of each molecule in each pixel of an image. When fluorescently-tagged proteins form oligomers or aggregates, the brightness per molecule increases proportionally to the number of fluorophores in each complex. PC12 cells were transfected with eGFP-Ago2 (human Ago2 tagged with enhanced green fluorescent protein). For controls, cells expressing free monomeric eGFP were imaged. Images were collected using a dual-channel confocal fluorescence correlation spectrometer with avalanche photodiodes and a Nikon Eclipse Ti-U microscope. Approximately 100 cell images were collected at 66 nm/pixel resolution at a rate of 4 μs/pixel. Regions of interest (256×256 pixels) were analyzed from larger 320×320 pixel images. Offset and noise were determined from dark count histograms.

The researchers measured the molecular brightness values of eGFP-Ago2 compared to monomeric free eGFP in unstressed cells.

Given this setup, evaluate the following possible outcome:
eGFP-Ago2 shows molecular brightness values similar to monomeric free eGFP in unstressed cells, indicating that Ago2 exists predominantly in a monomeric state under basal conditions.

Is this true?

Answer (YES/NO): YES